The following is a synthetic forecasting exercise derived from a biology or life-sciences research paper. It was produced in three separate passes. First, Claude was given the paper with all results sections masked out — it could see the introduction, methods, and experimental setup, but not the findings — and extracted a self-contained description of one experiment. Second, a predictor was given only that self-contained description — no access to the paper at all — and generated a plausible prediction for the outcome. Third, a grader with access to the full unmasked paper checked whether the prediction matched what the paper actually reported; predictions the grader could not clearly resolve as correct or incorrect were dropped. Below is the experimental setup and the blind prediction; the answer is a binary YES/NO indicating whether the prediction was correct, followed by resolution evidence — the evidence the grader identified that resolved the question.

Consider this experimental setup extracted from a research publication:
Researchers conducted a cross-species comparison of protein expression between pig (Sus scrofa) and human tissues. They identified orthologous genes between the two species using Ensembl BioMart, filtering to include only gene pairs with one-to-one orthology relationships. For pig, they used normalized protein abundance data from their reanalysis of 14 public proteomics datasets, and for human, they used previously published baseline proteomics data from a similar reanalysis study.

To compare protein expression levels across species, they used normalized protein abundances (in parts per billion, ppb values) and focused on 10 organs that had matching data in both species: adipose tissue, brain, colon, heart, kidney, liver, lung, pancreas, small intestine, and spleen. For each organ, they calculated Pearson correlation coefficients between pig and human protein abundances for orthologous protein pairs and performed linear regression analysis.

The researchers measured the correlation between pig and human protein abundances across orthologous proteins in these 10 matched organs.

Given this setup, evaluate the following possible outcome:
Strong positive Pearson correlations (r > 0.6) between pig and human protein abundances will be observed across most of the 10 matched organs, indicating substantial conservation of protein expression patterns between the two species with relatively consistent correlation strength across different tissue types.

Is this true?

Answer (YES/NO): NO